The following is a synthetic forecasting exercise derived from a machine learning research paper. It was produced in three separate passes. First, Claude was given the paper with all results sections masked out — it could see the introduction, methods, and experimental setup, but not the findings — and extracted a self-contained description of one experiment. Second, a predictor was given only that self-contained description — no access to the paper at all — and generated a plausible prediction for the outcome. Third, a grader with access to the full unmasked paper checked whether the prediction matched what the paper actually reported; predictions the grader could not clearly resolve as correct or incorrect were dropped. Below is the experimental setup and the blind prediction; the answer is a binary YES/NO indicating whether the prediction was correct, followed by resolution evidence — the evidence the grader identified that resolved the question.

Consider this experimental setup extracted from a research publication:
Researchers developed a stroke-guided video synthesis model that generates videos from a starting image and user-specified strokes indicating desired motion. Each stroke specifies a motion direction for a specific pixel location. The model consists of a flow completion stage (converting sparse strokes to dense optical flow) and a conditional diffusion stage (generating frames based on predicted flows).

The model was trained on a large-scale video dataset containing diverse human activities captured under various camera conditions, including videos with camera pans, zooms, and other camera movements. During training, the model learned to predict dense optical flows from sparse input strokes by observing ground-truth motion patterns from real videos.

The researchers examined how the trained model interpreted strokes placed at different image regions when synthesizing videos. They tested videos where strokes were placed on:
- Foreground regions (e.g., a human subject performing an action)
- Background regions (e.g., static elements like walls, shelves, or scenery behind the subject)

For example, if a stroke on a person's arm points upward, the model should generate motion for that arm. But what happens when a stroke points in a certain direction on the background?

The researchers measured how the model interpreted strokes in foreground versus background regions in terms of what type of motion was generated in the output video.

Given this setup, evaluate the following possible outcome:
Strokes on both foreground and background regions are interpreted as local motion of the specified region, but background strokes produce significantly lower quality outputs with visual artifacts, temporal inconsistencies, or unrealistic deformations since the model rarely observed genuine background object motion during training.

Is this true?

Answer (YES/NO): NO